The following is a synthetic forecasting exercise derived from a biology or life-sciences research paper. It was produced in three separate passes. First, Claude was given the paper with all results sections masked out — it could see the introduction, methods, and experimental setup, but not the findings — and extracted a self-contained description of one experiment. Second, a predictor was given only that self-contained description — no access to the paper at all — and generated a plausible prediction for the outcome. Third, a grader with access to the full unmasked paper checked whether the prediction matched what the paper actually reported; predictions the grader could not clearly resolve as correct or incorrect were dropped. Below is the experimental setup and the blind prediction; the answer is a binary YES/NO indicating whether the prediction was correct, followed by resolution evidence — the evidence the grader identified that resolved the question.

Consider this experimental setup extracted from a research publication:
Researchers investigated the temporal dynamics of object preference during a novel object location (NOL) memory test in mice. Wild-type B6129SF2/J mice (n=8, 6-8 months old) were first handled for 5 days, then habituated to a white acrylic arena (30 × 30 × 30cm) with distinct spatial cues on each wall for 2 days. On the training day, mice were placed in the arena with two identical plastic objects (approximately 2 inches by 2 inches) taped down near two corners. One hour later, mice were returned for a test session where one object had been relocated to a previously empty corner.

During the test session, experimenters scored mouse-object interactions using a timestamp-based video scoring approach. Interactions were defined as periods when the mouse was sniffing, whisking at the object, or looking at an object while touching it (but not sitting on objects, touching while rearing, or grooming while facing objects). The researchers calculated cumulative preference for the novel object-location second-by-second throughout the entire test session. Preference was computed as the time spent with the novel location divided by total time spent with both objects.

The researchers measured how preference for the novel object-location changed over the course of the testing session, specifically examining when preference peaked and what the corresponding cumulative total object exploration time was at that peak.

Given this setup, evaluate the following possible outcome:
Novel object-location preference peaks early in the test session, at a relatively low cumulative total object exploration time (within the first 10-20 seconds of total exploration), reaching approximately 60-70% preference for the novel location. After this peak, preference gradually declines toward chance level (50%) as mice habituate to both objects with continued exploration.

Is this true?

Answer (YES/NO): NO